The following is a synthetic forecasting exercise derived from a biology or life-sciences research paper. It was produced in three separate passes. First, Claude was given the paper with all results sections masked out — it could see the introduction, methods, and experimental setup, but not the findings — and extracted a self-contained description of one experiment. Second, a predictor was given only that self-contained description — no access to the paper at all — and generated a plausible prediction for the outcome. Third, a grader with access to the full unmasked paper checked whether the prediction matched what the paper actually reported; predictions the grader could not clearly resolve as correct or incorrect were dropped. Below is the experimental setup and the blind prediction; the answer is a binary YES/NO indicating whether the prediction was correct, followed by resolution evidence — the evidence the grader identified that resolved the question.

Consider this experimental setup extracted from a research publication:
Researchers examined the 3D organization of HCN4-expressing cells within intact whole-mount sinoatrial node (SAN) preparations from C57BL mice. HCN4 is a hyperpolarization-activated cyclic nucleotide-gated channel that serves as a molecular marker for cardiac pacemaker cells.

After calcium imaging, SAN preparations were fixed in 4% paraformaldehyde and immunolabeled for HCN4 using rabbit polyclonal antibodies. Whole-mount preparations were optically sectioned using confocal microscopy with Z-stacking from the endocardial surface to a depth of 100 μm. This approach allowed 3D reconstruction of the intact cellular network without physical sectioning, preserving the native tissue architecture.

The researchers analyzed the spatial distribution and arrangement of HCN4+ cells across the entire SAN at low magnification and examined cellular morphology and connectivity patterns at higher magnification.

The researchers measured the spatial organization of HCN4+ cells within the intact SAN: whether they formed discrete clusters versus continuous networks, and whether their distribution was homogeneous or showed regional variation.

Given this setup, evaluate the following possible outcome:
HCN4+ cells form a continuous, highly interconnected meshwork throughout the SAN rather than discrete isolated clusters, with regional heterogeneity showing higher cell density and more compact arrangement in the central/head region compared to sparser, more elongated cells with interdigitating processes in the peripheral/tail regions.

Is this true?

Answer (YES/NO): NO